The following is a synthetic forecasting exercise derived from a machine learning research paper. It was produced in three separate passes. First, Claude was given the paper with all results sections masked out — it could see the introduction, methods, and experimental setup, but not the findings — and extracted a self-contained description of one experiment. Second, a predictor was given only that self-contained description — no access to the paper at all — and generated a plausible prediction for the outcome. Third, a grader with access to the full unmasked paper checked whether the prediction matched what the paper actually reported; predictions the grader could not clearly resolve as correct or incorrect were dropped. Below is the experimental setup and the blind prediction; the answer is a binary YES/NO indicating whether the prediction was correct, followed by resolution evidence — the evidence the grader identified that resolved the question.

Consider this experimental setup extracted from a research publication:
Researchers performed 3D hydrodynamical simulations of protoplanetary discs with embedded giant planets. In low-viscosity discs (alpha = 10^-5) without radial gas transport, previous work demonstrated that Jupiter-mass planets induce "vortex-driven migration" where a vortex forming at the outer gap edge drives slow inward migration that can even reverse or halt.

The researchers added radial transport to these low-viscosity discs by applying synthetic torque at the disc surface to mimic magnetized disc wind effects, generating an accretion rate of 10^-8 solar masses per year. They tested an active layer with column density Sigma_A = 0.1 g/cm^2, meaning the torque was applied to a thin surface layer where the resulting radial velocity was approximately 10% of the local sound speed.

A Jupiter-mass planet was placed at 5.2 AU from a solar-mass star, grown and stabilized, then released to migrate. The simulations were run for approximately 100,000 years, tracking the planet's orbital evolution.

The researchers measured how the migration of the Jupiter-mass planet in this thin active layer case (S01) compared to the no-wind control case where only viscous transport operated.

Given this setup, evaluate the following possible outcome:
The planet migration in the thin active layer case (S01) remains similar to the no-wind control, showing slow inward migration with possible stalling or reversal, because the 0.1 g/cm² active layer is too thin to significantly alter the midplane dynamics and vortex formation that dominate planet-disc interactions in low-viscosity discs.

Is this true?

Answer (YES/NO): YES